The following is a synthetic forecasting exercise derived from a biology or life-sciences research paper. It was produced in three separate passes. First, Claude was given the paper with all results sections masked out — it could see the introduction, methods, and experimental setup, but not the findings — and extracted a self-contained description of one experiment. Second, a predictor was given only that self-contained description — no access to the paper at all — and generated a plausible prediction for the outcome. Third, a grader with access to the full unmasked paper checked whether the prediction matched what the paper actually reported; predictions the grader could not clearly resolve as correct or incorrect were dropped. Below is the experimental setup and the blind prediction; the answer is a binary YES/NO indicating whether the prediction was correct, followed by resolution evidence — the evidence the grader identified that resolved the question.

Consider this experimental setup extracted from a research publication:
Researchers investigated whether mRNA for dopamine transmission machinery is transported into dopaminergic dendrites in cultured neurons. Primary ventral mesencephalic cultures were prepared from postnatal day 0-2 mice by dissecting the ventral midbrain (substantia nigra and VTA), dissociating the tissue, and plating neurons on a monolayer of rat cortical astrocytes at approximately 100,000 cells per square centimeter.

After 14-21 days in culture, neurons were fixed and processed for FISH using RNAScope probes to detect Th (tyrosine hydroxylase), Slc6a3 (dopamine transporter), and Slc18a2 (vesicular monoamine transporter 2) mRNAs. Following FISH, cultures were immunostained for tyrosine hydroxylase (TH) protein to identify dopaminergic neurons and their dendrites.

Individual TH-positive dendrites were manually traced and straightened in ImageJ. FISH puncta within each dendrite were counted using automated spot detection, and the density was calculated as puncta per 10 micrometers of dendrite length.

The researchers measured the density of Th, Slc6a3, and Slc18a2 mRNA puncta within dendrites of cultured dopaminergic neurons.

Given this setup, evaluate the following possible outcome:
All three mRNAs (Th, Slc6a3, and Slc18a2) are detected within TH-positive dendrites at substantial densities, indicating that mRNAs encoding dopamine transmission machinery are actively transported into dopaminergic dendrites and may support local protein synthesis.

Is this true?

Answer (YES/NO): YES